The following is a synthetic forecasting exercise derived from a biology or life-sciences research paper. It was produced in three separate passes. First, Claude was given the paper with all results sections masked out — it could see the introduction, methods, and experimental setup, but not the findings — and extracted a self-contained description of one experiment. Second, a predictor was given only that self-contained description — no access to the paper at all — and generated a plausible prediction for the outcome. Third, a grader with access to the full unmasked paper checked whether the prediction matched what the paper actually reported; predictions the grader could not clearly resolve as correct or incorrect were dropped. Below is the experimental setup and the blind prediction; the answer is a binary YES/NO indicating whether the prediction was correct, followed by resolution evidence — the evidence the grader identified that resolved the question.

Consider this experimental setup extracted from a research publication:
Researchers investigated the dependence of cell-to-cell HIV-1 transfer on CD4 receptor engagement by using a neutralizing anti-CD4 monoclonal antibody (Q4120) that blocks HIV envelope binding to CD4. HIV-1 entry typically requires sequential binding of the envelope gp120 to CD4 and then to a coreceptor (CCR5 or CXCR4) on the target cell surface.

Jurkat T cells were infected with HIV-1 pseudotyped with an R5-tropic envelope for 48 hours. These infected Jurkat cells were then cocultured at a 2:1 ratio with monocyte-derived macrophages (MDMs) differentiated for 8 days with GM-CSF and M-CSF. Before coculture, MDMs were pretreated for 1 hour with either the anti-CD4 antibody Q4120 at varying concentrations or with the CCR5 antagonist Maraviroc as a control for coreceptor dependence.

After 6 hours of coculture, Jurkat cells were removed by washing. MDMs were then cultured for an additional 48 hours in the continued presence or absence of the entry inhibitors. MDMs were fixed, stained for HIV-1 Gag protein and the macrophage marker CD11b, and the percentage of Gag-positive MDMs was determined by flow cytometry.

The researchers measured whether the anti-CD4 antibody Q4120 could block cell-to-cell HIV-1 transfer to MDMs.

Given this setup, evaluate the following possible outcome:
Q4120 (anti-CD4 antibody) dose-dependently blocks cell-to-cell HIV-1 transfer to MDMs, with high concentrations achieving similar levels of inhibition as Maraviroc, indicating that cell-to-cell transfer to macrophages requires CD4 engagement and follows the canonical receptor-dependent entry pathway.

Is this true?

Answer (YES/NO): NO